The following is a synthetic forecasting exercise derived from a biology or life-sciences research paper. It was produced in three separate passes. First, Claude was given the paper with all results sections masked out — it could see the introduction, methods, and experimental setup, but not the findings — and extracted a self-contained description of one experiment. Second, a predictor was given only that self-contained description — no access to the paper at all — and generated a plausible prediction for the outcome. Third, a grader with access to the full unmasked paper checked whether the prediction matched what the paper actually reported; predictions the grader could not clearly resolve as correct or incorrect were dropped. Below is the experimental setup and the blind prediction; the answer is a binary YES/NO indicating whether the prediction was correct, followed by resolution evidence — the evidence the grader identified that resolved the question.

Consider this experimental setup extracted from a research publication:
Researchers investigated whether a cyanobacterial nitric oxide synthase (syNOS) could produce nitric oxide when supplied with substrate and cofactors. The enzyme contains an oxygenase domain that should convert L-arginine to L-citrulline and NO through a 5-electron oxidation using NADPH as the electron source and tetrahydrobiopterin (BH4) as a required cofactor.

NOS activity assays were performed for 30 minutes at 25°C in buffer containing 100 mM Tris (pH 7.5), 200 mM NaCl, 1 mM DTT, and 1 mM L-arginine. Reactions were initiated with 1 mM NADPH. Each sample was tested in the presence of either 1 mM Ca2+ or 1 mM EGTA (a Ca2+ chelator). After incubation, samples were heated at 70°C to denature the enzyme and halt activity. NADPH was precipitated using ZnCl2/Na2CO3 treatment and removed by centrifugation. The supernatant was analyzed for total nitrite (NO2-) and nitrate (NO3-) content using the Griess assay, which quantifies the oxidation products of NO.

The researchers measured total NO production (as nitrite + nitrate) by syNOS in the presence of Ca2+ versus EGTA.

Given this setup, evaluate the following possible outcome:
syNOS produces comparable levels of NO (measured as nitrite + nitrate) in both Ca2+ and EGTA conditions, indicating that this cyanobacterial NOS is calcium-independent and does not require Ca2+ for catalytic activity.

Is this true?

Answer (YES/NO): NO